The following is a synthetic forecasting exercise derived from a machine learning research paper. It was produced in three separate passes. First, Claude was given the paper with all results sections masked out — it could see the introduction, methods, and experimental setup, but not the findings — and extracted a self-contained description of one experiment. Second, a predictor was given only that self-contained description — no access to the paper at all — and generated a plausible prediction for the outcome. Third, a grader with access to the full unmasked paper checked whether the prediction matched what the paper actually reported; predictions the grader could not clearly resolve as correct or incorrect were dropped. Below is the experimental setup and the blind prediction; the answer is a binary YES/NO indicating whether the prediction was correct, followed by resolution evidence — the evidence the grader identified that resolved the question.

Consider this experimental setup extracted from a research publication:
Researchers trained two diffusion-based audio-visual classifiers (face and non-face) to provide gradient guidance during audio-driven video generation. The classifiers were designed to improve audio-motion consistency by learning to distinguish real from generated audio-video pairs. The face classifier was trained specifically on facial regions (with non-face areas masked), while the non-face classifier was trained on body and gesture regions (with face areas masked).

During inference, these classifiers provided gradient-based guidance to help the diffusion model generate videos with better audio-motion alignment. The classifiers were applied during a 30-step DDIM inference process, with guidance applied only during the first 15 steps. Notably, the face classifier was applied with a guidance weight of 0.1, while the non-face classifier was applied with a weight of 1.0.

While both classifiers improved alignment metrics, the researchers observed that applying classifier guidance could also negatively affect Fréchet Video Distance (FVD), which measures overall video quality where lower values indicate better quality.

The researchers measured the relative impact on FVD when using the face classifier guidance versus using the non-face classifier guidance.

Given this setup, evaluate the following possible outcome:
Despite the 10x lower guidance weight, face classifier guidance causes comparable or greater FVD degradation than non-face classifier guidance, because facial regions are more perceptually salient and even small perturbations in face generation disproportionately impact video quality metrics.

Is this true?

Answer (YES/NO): YES